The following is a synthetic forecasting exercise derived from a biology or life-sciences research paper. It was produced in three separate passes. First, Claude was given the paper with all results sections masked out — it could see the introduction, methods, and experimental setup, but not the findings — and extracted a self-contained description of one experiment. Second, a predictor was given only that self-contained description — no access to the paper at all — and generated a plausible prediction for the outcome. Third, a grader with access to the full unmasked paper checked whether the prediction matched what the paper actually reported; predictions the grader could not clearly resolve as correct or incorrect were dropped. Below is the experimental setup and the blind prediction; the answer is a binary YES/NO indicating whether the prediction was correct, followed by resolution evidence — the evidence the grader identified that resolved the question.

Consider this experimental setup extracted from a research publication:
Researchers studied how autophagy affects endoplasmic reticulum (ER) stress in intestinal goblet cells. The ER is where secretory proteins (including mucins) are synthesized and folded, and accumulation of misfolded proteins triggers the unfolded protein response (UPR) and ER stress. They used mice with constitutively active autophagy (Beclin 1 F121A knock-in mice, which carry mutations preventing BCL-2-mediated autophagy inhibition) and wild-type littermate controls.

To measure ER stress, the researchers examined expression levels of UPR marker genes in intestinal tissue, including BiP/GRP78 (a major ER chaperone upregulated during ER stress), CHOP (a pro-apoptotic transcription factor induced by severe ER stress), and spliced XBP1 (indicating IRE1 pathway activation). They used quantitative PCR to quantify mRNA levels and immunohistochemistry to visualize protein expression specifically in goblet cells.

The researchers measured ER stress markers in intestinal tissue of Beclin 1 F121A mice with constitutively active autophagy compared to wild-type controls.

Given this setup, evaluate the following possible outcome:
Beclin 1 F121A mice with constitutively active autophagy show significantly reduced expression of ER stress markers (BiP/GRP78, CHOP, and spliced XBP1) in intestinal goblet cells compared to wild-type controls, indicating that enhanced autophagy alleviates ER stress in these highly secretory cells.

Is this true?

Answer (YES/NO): YES